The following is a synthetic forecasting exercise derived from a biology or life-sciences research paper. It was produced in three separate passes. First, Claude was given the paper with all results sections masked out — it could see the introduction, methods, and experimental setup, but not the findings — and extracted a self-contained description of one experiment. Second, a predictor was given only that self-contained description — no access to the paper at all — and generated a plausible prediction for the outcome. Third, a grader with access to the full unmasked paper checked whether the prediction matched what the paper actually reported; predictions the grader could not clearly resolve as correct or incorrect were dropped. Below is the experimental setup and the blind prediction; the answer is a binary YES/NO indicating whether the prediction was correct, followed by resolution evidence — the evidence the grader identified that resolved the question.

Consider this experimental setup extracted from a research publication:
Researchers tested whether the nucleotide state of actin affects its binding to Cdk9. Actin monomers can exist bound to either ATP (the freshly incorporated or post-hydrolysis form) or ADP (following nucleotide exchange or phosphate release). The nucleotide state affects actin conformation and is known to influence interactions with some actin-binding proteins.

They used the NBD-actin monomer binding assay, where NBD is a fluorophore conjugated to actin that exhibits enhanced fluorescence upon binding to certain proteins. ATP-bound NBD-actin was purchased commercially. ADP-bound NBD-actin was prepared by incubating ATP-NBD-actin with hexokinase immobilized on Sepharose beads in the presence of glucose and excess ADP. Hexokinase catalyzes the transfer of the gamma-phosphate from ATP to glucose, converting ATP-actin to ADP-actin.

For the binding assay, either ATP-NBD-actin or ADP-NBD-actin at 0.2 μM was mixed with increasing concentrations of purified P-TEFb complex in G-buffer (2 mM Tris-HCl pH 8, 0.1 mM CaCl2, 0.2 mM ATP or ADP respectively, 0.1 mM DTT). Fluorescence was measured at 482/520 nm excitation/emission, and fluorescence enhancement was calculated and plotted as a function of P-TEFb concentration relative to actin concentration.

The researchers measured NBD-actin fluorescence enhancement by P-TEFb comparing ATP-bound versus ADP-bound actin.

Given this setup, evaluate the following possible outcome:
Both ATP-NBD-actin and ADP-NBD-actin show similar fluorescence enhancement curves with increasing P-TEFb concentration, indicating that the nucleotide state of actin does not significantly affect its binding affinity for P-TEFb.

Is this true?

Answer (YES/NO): NO